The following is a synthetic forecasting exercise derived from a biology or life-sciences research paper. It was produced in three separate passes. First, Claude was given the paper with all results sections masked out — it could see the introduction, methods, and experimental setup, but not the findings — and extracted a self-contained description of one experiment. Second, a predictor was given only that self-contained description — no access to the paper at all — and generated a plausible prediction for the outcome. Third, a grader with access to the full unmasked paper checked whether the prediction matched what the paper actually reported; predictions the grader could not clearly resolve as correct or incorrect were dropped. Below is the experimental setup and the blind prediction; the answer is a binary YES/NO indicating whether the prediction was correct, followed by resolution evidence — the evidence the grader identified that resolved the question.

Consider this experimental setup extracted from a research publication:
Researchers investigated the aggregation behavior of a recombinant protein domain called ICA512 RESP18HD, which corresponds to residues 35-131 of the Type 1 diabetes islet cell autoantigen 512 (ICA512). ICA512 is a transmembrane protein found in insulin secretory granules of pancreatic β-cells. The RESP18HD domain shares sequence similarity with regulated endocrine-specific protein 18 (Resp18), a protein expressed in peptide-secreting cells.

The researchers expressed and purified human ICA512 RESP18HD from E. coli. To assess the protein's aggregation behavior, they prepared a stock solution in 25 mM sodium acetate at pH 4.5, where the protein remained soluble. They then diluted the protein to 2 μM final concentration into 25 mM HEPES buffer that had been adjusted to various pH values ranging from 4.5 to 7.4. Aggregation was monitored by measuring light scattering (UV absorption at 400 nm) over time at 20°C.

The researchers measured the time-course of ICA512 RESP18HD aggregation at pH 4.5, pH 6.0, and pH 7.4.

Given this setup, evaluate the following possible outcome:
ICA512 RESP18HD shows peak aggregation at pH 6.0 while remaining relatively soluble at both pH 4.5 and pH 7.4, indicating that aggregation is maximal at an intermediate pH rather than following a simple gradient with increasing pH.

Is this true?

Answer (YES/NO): NO